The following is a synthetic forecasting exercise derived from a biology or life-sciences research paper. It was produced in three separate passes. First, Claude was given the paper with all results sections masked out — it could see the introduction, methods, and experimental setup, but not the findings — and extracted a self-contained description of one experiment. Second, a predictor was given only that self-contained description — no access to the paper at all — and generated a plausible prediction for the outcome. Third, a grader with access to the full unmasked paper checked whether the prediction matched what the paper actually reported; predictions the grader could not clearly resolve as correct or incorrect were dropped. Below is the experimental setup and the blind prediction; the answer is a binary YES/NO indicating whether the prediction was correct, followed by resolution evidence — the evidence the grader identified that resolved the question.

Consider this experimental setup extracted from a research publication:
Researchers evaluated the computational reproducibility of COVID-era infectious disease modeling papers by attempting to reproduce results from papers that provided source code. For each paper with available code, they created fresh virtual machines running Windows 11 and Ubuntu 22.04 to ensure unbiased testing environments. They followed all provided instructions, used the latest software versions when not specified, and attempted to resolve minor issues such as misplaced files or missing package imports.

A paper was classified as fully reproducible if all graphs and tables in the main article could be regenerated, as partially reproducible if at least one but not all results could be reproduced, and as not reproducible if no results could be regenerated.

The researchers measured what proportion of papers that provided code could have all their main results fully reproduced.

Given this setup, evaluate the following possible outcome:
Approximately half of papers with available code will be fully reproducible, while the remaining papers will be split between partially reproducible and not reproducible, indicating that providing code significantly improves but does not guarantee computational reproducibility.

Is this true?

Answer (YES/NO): NO